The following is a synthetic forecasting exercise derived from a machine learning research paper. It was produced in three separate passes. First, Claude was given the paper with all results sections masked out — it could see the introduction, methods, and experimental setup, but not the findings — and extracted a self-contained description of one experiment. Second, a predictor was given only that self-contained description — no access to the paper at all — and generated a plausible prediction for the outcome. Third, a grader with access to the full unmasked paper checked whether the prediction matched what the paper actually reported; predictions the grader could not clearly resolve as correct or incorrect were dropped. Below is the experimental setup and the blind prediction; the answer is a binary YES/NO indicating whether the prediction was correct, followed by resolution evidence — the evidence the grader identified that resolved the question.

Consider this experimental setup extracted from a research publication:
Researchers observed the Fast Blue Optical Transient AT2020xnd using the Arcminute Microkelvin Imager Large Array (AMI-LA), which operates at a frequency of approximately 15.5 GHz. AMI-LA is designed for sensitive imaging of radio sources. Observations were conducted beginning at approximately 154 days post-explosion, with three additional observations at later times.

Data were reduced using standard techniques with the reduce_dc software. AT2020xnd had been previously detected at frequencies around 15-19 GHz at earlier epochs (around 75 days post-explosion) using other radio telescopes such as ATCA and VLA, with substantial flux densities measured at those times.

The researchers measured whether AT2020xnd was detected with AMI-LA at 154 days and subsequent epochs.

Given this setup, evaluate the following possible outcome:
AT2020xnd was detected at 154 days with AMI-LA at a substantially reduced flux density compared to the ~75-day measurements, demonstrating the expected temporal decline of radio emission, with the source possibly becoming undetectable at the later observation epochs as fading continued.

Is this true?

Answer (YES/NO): NO